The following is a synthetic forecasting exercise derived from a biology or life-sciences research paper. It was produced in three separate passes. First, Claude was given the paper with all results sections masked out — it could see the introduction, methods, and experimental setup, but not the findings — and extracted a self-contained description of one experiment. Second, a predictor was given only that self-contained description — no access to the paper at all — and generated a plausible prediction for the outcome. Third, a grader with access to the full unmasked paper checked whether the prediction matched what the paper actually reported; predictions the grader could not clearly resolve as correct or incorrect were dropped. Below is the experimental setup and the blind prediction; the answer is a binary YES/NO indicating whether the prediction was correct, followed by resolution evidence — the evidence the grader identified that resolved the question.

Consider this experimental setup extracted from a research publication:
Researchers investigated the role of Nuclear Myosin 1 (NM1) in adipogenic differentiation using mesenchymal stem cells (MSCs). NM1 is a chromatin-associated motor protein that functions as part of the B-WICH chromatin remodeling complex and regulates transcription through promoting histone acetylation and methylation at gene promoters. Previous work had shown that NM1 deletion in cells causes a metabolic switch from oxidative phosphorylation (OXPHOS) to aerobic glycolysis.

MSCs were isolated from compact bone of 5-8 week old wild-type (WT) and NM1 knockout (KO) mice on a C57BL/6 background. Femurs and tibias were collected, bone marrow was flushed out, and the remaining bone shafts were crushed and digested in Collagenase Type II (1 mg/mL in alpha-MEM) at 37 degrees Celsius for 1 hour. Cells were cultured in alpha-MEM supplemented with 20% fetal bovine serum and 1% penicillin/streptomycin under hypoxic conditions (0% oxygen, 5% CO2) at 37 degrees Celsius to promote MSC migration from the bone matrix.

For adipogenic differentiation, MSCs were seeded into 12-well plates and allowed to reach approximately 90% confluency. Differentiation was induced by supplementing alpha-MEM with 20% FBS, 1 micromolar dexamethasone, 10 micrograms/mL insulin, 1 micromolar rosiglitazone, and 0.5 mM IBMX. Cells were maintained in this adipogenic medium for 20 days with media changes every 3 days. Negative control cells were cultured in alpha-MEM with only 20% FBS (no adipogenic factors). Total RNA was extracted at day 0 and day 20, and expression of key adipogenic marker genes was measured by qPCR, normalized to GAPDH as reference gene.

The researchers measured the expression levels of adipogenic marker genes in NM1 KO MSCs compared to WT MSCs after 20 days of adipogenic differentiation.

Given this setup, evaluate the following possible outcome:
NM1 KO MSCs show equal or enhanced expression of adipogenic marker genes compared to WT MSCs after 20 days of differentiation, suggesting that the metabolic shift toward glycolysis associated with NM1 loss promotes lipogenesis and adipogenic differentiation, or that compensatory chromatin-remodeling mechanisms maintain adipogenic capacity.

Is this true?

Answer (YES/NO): NO